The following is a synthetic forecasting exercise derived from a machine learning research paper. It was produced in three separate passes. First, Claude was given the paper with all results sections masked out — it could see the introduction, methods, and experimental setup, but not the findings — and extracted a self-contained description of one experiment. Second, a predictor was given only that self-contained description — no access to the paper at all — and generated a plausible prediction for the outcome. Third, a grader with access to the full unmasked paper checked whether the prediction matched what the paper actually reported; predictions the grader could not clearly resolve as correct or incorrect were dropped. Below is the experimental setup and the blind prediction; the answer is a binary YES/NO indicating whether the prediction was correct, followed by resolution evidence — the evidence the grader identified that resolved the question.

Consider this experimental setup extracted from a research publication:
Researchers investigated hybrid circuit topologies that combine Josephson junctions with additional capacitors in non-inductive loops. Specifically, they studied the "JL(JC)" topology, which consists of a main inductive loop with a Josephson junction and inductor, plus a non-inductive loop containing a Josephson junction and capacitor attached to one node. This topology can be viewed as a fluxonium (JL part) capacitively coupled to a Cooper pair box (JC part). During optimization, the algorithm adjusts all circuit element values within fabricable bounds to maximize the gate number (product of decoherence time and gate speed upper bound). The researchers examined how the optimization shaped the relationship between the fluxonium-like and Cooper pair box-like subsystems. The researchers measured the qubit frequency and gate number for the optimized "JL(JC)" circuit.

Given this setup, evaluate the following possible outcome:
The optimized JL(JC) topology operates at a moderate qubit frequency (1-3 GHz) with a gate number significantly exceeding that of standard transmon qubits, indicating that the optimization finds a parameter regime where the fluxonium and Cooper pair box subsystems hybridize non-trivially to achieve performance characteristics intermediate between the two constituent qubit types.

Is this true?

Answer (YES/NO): NO